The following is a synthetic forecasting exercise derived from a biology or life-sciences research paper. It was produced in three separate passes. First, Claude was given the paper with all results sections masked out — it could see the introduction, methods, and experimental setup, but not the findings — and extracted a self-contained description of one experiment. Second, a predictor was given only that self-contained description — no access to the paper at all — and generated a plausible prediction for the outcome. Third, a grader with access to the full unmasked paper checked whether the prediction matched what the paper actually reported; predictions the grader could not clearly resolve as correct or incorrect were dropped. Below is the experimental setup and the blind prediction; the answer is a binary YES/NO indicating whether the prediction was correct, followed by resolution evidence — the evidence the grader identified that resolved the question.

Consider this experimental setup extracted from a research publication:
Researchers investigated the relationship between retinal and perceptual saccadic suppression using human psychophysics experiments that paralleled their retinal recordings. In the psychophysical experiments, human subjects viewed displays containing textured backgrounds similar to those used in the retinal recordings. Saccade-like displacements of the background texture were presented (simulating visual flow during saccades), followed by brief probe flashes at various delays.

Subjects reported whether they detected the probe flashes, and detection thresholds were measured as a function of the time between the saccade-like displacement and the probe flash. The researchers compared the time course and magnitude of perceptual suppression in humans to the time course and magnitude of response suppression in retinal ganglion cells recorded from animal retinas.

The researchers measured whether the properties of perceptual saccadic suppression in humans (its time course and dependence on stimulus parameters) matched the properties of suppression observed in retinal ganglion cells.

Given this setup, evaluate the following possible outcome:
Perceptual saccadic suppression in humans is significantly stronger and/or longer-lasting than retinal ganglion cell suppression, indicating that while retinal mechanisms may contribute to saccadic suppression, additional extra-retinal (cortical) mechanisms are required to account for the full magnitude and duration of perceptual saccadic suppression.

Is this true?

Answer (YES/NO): NO